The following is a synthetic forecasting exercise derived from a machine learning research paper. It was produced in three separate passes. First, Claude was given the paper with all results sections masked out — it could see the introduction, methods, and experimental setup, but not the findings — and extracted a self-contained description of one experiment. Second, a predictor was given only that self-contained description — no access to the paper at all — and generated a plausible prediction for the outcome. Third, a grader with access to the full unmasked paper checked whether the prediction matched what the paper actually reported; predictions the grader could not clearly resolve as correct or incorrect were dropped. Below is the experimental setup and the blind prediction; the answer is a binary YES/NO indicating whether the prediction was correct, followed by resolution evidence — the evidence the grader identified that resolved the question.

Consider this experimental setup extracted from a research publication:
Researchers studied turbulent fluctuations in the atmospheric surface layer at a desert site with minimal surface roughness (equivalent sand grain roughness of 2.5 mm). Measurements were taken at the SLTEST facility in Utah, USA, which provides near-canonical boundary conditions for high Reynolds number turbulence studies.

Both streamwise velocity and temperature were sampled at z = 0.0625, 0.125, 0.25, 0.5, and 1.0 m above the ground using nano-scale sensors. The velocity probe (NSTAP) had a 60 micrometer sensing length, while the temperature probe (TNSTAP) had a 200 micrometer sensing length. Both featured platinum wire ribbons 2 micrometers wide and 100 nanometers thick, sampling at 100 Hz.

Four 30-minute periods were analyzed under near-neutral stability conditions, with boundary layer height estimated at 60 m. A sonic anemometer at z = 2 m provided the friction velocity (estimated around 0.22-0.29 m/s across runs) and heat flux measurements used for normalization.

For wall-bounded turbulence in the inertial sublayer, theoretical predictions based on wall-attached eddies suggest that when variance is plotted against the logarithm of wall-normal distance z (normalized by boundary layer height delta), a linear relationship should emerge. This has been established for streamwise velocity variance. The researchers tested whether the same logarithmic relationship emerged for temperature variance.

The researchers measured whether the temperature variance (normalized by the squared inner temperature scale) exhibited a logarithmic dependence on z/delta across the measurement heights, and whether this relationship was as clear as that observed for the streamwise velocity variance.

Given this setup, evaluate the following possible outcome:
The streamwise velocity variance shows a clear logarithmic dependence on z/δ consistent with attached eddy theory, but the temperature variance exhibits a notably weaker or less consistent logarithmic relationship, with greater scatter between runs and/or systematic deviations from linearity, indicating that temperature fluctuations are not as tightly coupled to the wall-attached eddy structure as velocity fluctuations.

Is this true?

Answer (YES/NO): NO